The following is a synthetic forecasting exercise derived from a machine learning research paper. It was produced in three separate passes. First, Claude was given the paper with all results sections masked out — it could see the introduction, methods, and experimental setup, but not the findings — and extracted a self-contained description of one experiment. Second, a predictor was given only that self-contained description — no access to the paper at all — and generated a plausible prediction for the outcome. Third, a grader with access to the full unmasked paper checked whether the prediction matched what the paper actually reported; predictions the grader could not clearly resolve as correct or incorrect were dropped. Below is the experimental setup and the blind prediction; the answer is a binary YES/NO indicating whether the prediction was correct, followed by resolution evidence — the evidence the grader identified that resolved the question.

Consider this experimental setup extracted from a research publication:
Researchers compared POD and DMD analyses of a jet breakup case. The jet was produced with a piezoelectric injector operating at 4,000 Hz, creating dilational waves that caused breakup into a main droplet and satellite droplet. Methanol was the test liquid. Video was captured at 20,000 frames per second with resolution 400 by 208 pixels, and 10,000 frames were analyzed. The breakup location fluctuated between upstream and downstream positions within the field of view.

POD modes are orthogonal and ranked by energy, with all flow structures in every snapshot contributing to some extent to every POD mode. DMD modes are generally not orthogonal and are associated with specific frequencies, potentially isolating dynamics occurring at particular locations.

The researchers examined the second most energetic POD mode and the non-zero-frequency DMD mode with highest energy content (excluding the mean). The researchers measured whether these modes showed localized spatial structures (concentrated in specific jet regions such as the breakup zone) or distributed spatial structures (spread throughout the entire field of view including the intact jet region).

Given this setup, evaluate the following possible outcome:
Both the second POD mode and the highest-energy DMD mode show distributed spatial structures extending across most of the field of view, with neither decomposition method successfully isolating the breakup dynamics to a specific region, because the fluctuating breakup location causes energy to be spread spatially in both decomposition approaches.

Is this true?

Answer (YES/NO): YES